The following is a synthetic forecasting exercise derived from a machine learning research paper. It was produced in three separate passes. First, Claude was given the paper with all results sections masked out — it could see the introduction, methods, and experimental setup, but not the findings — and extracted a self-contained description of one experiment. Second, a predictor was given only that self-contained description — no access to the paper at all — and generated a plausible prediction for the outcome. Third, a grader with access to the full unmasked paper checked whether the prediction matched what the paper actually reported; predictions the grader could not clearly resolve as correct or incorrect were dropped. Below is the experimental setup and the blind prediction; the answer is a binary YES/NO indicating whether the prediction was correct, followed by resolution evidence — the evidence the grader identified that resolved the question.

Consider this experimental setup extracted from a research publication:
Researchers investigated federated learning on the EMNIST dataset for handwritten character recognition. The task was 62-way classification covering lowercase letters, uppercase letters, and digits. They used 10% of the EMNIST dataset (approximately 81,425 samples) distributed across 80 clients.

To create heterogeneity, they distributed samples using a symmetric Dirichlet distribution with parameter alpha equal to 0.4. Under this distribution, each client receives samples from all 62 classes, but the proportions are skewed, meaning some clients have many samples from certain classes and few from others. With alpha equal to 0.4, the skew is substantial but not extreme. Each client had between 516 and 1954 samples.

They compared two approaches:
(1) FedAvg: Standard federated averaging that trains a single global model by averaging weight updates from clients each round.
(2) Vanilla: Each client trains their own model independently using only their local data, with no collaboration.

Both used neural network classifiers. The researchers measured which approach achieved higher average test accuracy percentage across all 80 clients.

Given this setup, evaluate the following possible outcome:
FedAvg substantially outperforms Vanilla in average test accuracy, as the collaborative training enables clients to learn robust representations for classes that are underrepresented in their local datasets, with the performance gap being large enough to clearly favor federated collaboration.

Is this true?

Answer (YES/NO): YES